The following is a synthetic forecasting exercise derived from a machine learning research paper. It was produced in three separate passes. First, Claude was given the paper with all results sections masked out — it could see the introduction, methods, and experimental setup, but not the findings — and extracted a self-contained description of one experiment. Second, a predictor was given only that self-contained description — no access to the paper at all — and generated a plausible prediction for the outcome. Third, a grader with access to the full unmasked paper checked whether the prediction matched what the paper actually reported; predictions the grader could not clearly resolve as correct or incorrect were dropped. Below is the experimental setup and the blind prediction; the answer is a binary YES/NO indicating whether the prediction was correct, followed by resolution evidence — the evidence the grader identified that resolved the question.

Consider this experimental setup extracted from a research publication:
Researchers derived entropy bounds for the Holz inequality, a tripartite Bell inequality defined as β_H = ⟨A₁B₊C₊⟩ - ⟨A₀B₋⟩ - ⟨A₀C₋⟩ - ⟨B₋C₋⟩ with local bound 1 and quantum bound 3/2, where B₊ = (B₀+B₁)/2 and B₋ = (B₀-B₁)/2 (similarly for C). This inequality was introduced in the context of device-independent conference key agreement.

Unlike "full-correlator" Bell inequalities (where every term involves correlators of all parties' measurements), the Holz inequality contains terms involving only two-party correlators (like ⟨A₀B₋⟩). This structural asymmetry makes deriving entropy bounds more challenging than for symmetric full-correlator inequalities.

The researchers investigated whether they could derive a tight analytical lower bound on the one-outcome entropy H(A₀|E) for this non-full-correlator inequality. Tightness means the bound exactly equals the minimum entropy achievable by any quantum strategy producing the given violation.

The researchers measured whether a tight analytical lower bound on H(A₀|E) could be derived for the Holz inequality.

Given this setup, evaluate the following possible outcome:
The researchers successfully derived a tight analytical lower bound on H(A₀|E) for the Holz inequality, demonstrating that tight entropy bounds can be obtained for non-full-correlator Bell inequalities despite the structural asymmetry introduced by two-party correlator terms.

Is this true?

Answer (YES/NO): YES